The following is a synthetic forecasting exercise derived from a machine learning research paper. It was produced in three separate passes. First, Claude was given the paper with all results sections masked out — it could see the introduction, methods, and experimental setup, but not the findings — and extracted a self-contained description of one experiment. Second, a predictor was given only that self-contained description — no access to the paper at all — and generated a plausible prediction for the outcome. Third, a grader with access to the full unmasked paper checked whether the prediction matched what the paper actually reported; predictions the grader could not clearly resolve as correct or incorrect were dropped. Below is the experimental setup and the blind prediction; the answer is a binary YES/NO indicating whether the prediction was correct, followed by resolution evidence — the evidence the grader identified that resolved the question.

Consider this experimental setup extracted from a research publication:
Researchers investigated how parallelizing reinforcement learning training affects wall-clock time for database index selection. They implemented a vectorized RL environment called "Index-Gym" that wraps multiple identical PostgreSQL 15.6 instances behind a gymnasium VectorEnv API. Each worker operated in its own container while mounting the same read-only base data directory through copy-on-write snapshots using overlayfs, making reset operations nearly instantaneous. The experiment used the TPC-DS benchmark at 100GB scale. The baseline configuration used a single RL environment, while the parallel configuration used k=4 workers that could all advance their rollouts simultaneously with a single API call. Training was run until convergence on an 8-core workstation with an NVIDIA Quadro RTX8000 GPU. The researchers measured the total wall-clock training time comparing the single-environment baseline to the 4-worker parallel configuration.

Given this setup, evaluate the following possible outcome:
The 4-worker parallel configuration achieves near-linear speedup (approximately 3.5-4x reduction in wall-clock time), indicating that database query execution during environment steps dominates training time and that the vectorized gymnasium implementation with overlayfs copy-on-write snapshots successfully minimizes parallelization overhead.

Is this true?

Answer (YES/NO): NO